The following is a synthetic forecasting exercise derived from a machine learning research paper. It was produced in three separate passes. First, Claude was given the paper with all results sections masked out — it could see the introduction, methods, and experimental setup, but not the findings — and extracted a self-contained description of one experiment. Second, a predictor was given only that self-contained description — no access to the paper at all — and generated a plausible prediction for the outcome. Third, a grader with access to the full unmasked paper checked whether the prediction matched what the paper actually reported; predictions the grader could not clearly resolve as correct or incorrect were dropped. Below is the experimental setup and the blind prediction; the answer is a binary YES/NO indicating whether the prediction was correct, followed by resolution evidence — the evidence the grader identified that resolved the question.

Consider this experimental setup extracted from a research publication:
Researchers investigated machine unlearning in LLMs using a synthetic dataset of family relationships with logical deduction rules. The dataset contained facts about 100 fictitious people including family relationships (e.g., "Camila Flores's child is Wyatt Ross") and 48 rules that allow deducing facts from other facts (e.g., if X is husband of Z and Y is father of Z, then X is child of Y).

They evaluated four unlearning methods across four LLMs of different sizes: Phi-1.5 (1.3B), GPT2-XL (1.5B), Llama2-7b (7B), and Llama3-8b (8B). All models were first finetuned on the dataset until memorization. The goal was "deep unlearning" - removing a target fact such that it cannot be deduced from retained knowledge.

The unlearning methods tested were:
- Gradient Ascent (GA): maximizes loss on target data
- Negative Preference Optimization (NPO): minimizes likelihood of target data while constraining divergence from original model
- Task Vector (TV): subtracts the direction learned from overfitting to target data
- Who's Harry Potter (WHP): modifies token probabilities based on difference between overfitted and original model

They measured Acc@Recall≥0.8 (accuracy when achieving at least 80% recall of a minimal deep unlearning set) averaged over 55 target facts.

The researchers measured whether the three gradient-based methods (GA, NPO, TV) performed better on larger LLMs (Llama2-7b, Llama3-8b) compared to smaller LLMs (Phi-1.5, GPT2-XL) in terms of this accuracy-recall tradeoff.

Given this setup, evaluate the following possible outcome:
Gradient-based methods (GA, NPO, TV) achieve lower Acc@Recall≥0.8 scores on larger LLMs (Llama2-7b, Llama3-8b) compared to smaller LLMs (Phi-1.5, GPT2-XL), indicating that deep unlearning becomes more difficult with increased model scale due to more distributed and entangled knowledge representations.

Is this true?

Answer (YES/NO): NO